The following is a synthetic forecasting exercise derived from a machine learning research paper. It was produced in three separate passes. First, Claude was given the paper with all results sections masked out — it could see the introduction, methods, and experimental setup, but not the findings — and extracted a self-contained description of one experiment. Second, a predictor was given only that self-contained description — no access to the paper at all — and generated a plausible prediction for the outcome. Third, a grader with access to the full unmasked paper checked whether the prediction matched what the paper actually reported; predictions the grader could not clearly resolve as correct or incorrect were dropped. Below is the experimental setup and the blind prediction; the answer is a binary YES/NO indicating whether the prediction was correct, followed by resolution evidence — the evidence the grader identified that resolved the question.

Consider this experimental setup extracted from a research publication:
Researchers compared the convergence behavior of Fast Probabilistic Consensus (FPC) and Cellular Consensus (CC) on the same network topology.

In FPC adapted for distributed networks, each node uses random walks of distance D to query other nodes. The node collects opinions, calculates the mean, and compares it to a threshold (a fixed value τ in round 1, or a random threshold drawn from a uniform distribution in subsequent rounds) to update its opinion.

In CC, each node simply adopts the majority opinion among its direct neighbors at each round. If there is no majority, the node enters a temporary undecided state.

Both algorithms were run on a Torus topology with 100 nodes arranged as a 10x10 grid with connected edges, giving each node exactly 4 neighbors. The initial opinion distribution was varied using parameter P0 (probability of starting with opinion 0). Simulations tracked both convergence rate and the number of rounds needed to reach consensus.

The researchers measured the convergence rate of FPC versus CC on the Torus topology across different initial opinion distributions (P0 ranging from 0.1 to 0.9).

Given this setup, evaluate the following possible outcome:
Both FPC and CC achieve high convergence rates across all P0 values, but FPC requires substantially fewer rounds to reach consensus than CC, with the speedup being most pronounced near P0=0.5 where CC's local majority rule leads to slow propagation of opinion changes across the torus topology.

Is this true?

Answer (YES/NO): NO